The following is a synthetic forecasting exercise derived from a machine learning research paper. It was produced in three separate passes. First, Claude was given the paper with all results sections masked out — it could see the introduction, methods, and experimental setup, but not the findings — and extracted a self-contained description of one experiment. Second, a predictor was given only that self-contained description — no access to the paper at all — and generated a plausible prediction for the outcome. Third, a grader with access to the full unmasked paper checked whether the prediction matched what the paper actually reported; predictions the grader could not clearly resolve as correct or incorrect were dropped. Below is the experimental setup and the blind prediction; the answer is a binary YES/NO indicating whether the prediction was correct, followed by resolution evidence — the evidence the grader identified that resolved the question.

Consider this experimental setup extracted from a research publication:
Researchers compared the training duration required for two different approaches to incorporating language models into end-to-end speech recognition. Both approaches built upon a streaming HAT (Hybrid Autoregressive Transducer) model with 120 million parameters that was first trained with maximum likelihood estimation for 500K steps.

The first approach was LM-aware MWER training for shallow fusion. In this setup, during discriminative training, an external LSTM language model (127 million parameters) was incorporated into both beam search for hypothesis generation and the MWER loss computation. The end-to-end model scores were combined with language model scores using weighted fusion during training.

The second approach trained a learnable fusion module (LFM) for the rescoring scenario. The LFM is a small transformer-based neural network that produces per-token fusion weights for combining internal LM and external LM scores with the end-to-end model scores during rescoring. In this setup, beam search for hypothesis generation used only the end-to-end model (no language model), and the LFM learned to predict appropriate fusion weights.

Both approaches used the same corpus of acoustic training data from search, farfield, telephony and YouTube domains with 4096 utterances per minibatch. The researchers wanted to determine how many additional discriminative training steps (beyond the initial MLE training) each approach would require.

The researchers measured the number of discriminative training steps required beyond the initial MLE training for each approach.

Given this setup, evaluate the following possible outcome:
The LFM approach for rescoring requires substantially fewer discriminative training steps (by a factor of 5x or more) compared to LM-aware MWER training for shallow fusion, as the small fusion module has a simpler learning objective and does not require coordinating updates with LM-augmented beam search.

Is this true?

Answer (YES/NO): NO